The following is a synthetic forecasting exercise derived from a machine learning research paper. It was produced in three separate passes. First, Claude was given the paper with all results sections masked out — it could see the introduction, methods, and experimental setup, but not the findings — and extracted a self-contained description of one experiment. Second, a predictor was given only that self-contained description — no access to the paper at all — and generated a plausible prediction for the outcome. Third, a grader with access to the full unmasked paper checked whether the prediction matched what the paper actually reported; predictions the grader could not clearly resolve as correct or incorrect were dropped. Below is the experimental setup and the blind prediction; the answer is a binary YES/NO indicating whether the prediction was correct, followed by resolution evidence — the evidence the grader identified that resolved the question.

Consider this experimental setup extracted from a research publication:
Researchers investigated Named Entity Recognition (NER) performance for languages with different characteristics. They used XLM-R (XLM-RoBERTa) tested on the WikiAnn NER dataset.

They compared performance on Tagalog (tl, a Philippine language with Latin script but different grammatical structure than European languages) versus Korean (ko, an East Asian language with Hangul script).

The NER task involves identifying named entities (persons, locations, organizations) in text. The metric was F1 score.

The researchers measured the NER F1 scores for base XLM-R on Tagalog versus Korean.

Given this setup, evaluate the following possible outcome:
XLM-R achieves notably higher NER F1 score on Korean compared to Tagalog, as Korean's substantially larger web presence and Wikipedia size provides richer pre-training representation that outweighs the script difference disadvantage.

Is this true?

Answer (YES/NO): NO